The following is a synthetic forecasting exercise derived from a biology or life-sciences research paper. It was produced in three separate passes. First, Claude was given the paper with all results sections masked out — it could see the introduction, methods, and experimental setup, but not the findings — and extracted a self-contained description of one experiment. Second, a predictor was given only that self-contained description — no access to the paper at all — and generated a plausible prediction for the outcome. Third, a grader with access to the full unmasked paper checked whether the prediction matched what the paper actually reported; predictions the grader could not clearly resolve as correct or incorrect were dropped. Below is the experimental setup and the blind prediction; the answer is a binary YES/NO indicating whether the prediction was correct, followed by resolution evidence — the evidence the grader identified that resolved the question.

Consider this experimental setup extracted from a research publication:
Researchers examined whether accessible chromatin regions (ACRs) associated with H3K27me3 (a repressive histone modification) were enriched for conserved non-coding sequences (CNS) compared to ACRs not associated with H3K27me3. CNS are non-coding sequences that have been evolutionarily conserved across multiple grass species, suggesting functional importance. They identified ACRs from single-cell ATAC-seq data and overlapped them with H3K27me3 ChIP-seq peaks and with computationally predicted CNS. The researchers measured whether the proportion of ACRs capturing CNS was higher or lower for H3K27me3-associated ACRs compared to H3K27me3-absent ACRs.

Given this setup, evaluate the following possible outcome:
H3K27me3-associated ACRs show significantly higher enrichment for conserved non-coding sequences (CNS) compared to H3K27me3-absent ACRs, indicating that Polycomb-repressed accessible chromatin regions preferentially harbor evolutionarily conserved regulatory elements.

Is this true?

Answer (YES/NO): YES